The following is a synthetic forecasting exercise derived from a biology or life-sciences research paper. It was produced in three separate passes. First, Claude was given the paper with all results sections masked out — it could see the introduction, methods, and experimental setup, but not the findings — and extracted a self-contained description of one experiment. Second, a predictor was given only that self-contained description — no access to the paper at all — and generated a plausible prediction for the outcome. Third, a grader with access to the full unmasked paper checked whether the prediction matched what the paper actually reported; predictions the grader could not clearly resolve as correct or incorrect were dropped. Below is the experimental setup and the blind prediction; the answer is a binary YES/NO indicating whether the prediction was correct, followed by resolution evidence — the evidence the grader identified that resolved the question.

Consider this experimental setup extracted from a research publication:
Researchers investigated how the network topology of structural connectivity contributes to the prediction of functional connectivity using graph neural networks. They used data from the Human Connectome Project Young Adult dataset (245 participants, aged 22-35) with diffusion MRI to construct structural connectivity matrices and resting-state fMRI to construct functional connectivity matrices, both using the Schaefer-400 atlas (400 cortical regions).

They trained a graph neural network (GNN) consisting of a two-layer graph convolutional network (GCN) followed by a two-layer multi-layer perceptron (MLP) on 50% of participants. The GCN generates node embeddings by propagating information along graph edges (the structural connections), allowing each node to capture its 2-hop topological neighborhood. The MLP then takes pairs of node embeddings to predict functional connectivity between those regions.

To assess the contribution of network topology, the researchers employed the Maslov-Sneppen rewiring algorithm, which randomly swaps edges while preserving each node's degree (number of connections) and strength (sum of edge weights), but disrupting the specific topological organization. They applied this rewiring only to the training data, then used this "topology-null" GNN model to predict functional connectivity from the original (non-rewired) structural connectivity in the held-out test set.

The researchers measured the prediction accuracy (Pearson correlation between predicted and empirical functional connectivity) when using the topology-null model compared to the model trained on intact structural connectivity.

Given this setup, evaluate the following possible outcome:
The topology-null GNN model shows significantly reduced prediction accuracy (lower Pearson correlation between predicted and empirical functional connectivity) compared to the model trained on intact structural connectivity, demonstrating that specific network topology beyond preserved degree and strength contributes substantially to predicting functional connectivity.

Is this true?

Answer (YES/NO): YES